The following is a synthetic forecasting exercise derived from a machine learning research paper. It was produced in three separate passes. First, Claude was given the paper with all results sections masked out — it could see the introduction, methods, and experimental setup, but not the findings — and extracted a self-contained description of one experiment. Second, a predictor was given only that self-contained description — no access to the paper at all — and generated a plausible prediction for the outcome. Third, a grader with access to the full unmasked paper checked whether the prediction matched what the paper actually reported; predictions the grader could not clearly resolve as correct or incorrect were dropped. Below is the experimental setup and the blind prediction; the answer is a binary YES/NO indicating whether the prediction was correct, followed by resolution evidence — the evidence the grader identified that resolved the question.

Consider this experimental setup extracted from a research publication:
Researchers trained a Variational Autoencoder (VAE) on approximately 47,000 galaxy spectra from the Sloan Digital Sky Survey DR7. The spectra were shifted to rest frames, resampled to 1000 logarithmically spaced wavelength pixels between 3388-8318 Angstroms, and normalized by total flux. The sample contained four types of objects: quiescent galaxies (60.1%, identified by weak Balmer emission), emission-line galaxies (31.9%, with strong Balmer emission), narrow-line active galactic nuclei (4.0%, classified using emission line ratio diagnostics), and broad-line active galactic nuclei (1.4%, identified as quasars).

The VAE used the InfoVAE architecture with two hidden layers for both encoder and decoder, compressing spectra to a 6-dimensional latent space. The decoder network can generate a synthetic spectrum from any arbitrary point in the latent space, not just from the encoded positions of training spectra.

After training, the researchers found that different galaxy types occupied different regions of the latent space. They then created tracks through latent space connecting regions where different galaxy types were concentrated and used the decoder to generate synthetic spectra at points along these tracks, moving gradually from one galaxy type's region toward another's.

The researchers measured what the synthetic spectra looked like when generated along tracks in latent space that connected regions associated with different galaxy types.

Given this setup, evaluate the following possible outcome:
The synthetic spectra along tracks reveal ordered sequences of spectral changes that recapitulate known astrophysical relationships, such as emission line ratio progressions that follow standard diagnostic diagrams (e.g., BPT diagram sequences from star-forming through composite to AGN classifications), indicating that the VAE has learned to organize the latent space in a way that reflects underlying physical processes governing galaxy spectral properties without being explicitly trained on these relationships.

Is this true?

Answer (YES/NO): YES